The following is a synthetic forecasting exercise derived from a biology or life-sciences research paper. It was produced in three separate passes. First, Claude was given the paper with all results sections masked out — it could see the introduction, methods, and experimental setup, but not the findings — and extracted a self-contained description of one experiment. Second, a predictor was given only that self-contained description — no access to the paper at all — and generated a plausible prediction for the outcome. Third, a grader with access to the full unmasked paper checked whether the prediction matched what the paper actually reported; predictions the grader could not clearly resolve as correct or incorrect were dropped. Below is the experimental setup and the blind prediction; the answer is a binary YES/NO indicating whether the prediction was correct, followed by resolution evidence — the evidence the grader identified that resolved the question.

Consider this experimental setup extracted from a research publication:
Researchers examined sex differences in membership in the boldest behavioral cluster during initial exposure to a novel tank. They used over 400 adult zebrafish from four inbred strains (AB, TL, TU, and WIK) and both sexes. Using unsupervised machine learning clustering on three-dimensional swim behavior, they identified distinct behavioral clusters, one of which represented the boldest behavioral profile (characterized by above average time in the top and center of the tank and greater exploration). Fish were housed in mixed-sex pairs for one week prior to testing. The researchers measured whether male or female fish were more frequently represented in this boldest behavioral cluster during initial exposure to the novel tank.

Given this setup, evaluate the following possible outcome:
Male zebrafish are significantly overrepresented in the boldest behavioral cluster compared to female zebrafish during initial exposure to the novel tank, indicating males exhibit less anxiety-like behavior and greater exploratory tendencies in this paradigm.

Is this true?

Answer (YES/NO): NO